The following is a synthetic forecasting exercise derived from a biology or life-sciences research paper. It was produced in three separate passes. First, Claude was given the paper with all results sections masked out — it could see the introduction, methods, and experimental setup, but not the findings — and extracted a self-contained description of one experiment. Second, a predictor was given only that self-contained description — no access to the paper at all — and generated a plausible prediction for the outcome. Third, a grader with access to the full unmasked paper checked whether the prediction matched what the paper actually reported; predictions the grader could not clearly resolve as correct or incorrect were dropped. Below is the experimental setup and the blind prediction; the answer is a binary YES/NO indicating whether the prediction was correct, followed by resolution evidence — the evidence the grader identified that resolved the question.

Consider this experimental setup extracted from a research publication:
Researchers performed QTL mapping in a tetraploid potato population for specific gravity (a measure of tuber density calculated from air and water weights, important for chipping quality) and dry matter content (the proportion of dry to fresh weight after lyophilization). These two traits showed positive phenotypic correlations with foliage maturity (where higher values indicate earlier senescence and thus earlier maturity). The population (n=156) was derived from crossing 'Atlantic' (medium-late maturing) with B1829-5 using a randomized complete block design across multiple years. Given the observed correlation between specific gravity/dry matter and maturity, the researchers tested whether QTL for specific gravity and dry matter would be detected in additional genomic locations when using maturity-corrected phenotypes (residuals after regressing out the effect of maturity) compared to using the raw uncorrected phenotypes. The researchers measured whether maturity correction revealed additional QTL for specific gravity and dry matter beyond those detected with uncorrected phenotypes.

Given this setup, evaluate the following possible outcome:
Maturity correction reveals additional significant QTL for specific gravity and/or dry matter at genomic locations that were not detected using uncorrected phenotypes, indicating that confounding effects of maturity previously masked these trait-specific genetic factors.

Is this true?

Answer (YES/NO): YES